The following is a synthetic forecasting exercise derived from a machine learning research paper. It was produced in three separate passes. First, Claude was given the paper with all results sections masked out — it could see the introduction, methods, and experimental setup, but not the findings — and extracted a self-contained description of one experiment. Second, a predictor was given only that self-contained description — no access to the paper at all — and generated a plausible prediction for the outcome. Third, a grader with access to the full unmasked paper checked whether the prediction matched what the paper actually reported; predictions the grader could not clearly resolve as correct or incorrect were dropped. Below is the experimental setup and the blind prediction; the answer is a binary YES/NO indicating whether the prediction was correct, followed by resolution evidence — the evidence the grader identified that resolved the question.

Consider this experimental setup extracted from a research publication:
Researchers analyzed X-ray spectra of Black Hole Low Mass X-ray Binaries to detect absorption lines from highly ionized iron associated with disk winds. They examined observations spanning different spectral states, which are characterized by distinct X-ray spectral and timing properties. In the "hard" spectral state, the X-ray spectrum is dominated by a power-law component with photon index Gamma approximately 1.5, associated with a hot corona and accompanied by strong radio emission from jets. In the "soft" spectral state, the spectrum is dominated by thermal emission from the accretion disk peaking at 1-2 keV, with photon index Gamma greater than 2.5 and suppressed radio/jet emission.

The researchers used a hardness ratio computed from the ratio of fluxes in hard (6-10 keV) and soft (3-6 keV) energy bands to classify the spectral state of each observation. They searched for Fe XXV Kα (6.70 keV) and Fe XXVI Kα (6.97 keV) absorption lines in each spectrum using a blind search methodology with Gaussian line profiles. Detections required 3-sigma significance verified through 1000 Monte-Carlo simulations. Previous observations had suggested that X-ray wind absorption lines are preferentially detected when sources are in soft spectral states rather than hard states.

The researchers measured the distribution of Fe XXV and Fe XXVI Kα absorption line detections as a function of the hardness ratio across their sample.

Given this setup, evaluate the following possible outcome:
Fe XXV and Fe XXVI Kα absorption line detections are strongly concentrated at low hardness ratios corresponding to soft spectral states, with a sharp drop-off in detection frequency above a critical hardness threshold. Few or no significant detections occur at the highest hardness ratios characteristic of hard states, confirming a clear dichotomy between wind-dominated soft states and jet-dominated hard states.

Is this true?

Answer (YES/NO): YES